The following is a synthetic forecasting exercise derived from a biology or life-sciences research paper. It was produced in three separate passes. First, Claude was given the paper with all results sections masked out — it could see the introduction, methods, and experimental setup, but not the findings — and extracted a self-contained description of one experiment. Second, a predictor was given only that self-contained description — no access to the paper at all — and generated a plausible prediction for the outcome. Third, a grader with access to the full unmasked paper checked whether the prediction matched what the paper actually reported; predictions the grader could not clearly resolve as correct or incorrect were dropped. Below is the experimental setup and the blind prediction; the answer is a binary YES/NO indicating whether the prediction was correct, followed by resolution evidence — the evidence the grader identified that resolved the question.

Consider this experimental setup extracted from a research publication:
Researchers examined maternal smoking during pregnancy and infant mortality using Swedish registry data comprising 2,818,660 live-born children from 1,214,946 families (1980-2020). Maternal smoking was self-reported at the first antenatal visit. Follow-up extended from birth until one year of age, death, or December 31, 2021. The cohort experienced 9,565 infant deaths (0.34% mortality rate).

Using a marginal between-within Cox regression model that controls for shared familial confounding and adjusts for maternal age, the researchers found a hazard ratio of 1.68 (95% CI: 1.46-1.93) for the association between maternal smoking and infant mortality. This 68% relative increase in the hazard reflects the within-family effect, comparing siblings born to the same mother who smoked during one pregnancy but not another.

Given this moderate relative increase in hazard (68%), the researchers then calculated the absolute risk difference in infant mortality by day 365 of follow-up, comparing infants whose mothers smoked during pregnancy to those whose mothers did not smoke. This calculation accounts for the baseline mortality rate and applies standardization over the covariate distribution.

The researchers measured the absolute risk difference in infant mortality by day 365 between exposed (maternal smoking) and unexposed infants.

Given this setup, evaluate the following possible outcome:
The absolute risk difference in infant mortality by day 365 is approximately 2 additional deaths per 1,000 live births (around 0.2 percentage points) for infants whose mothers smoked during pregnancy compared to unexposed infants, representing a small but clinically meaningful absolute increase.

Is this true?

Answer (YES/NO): YES